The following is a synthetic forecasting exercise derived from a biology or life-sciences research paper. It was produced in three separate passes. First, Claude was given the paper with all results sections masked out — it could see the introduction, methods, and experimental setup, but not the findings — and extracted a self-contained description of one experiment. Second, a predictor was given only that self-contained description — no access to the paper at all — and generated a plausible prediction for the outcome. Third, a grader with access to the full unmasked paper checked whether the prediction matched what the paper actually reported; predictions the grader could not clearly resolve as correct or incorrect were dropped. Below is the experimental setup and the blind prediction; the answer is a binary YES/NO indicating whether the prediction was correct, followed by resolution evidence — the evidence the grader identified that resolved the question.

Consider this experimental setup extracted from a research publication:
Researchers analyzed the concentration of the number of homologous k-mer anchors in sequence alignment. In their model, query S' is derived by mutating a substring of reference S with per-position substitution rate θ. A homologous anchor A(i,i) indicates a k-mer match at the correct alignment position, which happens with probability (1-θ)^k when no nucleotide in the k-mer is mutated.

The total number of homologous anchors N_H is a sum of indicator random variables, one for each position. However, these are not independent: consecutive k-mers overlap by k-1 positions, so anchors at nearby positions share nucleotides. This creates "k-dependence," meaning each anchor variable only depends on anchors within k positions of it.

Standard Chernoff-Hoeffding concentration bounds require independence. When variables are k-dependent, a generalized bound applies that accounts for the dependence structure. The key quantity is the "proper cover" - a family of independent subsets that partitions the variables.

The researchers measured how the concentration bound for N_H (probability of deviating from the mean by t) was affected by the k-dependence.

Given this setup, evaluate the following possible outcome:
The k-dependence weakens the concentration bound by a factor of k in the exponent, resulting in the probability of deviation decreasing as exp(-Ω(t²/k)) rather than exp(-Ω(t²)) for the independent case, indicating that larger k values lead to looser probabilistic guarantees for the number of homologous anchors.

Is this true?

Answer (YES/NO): YES